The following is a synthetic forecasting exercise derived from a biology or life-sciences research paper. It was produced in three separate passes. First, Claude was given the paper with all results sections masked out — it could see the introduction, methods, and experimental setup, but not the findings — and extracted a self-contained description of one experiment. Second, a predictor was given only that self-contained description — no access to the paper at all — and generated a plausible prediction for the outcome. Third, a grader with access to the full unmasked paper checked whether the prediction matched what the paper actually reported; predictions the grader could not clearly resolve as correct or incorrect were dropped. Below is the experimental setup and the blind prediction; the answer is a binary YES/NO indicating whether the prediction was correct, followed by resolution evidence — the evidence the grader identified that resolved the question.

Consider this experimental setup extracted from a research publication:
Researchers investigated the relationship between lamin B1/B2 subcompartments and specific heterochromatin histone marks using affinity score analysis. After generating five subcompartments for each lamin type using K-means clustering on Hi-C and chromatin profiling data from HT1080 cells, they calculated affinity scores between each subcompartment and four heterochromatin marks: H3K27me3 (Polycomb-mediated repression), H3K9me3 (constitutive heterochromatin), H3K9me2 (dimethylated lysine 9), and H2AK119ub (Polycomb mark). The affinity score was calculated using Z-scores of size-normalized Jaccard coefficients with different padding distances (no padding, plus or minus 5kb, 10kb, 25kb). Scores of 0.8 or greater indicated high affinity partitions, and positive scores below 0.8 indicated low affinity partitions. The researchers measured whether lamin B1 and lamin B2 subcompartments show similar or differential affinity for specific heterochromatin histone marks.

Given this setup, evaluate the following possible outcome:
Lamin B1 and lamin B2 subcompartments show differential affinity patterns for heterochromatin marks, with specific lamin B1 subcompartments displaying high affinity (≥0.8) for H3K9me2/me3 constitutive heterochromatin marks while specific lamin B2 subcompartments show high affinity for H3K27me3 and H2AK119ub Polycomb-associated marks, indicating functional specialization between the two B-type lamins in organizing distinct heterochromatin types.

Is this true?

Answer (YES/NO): NO